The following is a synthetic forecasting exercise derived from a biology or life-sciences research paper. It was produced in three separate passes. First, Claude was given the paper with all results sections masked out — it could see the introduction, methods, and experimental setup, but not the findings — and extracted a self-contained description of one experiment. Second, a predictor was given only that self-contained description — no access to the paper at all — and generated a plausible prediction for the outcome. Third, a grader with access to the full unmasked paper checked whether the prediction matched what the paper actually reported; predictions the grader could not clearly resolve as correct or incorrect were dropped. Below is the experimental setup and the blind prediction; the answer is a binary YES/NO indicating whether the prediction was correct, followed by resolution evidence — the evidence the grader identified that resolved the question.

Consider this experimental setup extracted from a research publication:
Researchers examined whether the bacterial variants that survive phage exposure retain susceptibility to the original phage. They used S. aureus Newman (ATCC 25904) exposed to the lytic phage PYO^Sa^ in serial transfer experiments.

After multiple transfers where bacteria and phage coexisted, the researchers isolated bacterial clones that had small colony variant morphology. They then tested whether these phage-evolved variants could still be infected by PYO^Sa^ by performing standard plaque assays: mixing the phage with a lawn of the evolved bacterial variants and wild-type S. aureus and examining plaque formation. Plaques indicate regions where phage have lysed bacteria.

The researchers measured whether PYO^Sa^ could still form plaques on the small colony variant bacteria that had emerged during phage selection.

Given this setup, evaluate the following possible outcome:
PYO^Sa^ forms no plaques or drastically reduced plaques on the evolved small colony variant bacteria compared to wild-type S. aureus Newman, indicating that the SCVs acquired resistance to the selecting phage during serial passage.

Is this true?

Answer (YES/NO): YES